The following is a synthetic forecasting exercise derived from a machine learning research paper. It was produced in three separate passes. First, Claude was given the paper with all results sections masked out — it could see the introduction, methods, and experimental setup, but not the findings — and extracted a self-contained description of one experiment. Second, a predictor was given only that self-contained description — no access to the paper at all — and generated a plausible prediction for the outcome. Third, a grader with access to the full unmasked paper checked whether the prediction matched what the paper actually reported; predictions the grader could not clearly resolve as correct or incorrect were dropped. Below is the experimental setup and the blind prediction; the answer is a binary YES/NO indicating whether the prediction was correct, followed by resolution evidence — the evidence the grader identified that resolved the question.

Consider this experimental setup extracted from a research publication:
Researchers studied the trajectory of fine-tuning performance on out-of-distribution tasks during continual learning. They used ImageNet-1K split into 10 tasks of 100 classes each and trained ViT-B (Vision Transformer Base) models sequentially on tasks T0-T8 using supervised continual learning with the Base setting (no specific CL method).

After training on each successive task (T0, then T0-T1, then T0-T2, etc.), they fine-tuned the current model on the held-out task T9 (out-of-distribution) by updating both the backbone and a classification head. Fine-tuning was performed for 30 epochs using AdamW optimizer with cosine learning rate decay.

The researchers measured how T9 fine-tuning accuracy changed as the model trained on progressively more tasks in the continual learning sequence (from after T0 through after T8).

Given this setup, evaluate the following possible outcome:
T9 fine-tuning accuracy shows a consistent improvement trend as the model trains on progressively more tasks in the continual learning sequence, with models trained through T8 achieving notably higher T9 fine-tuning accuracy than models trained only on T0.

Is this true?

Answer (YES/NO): YES